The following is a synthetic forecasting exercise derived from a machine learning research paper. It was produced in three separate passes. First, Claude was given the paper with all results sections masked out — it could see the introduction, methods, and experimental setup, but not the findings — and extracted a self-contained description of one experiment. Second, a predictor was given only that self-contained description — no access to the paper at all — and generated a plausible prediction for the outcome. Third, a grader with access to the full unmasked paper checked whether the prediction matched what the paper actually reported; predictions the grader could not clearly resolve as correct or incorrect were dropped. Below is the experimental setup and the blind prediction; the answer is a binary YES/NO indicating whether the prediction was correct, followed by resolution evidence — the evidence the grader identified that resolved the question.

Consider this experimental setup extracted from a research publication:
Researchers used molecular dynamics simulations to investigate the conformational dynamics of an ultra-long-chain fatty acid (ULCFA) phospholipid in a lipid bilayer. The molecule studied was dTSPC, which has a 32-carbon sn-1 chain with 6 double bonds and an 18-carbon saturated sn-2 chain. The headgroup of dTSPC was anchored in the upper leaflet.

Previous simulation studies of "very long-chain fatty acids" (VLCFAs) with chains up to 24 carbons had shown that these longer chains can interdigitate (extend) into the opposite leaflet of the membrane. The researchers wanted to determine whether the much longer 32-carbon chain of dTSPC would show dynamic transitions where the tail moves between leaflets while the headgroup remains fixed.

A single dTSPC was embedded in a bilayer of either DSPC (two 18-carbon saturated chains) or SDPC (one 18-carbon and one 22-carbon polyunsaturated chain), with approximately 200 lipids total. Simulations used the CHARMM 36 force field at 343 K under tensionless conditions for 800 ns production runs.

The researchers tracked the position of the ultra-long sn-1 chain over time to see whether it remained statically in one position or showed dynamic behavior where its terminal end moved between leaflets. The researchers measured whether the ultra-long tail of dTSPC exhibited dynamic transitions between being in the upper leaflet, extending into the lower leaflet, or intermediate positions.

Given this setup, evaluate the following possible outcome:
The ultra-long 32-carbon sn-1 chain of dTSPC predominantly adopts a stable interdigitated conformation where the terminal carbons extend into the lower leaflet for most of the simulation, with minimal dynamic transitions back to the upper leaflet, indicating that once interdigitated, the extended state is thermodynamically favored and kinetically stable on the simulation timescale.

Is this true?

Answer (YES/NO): NO